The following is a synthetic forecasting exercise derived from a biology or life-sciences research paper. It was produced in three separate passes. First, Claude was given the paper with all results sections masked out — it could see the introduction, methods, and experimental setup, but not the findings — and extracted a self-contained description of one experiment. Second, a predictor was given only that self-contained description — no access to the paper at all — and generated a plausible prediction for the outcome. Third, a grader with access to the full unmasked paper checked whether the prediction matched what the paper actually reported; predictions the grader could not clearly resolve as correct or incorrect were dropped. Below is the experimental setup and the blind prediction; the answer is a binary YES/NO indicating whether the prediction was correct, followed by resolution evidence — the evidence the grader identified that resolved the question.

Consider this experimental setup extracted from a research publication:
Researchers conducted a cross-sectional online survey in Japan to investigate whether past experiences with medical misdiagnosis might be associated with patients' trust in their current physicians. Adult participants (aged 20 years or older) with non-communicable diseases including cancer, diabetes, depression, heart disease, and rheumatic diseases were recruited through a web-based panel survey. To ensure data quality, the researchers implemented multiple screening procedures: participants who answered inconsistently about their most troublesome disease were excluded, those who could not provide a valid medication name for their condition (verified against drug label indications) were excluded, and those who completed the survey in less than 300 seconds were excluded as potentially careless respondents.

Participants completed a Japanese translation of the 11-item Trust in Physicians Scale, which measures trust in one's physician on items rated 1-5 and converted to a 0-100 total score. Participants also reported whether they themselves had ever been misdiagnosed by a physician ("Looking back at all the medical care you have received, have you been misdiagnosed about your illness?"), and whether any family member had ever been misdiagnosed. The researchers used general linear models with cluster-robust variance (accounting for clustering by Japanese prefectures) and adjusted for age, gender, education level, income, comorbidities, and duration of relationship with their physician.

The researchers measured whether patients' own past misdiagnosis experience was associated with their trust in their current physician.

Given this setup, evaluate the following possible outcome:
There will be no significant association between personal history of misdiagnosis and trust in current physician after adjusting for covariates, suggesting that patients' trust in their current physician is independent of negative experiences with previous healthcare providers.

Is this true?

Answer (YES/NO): NO